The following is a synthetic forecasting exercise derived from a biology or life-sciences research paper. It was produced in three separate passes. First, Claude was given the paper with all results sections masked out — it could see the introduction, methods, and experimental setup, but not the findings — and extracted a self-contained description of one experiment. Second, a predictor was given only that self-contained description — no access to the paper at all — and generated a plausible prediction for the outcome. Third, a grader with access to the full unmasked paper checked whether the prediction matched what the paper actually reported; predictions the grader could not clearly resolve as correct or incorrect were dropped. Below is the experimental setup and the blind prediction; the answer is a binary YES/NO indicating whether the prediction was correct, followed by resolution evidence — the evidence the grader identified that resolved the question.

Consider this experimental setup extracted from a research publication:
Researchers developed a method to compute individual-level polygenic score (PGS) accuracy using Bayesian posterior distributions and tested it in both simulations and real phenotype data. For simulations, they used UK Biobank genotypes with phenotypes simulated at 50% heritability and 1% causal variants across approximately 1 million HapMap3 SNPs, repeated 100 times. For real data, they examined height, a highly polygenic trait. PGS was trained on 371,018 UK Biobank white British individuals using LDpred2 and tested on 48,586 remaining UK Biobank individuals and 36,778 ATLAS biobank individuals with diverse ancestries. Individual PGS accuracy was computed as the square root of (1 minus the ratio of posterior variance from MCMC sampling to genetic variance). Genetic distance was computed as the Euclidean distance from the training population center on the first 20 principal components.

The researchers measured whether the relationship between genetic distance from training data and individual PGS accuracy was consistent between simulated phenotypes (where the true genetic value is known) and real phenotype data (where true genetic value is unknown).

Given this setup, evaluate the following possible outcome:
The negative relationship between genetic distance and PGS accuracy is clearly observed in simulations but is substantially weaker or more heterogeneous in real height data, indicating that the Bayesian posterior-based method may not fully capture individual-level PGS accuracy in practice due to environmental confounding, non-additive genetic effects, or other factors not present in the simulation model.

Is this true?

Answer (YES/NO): NO